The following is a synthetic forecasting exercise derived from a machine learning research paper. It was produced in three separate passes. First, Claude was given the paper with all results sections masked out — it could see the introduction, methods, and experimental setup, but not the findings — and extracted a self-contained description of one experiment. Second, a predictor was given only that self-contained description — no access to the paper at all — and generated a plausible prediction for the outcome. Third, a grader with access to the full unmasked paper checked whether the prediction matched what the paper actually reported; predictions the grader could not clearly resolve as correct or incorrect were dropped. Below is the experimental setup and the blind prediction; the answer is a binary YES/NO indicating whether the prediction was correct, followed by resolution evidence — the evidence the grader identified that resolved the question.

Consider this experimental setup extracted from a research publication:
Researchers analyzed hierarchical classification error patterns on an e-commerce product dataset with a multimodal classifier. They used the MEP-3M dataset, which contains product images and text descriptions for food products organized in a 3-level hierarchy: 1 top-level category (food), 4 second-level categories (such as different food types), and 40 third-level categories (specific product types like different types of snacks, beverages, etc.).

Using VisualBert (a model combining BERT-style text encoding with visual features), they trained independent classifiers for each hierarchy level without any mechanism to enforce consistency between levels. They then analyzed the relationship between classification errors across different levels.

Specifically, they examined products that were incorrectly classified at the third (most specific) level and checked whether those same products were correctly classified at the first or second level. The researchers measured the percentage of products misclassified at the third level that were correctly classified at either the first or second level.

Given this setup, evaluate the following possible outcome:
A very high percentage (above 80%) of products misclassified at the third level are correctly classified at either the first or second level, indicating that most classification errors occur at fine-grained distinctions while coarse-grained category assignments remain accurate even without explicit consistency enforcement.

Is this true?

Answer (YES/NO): NO